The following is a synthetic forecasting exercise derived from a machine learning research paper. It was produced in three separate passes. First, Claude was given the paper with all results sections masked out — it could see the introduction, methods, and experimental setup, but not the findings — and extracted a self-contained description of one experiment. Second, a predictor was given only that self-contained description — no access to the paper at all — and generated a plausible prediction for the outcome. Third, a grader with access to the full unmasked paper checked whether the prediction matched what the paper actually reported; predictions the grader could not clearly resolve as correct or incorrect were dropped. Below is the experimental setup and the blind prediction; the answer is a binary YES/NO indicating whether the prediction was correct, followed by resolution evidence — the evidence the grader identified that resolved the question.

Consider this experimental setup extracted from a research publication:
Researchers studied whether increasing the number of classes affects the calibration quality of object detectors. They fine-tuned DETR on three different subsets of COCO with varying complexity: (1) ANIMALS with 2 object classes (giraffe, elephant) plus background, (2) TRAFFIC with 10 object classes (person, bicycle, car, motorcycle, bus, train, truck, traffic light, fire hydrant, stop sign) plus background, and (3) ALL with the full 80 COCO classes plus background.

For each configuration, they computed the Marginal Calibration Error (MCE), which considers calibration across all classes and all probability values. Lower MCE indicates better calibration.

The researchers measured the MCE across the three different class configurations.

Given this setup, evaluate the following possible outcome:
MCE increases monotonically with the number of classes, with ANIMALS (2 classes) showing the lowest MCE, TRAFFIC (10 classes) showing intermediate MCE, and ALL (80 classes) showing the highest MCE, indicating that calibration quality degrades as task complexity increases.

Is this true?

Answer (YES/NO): NO